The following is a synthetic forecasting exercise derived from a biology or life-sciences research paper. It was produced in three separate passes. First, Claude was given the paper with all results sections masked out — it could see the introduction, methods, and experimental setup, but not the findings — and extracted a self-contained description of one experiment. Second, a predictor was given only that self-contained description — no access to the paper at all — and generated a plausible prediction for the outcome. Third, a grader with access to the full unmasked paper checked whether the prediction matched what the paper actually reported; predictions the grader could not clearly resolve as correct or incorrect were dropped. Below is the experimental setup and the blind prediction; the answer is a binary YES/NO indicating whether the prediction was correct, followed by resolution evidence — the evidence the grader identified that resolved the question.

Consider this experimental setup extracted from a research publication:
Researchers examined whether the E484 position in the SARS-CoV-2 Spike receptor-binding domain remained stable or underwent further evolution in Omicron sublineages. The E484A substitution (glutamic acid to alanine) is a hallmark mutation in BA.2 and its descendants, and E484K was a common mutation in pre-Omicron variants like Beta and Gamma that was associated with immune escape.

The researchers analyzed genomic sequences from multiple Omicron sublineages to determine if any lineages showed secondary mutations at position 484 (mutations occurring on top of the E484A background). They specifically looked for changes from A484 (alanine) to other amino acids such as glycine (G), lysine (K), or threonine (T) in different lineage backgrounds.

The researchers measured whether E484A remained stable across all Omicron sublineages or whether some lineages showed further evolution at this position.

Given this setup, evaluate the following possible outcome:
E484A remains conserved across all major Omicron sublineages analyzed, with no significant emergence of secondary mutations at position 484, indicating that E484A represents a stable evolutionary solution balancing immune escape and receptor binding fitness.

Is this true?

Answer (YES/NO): NO